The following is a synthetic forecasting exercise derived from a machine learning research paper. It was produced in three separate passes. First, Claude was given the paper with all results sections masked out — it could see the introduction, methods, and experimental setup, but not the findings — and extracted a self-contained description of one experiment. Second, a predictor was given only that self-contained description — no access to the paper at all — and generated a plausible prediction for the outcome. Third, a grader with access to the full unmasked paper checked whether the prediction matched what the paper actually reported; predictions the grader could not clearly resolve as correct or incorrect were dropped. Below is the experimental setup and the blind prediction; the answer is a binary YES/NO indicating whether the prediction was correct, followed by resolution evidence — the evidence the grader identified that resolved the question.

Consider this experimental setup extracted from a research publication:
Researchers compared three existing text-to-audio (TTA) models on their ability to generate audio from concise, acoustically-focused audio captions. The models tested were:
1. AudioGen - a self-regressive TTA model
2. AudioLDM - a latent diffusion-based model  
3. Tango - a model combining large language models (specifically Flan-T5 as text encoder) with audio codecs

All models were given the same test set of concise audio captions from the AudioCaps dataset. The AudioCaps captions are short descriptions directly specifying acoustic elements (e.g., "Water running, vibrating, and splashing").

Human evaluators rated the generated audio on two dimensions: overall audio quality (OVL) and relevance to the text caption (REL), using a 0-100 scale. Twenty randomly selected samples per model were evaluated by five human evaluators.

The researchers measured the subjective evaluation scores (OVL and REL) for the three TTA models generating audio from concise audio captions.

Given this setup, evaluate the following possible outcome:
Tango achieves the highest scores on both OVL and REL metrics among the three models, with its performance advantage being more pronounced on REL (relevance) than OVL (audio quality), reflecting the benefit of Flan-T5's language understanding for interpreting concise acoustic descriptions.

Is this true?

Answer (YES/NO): NO